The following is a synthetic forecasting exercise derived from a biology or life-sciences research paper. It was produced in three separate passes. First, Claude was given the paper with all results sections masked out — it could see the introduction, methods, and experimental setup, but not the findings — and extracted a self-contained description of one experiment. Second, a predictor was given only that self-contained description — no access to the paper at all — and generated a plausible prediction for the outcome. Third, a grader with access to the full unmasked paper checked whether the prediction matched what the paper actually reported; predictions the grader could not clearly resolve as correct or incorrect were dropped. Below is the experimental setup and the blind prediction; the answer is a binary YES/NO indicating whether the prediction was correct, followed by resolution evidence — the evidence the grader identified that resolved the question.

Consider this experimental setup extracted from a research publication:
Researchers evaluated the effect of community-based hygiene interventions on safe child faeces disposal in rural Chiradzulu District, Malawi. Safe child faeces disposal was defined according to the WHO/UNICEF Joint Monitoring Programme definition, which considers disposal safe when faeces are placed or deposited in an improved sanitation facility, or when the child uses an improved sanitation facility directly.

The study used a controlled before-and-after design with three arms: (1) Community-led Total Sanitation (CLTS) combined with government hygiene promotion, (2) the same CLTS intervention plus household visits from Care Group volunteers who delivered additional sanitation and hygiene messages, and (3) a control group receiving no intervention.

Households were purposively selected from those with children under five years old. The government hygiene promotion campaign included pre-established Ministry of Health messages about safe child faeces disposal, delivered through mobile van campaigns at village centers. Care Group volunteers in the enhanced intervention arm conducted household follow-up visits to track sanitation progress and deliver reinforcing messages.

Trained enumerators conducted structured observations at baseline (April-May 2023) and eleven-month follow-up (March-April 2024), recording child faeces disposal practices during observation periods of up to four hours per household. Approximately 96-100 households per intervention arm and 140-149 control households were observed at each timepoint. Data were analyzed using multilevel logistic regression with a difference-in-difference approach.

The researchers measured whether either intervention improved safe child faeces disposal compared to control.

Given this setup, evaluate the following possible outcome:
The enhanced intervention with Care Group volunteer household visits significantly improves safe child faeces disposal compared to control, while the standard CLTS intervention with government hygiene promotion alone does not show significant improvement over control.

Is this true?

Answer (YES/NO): NO